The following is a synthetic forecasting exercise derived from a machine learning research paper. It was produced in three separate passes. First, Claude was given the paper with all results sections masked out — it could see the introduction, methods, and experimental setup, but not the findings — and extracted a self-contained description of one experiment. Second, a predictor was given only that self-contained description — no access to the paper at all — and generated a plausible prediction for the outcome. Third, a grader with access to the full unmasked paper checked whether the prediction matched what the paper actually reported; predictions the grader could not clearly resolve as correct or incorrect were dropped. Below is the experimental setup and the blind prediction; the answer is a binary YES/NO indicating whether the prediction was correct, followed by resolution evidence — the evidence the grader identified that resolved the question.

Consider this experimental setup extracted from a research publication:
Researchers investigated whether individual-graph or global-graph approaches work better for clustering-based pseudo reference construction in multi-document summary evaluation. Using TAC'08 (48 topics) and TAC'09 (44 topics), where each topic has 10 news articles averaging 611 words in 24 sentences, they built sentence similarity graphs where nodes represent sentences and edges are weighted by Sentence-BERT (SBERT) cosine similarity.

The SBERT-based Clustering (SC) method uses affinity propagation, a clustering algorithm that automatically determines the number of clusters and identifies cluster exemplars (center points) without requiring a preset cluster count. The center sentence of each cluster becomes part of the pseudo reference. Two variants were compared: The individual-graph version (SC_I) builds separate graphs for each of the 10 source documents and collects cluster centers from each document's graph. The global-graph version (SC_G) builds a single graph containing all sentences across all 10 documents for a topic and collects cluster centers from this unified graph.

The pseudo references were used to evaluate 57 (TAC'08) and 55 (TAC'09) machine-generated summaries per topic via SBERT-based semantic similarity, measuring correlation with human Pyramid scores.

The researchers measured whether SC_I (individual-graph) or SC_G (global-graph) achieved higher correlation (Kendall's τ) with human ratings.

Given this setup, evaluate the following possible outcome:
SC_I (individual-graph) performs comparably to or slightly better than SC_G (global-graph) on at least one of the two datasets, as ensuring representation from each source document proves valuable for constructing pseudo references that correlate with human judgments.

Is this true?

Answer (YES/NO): YES